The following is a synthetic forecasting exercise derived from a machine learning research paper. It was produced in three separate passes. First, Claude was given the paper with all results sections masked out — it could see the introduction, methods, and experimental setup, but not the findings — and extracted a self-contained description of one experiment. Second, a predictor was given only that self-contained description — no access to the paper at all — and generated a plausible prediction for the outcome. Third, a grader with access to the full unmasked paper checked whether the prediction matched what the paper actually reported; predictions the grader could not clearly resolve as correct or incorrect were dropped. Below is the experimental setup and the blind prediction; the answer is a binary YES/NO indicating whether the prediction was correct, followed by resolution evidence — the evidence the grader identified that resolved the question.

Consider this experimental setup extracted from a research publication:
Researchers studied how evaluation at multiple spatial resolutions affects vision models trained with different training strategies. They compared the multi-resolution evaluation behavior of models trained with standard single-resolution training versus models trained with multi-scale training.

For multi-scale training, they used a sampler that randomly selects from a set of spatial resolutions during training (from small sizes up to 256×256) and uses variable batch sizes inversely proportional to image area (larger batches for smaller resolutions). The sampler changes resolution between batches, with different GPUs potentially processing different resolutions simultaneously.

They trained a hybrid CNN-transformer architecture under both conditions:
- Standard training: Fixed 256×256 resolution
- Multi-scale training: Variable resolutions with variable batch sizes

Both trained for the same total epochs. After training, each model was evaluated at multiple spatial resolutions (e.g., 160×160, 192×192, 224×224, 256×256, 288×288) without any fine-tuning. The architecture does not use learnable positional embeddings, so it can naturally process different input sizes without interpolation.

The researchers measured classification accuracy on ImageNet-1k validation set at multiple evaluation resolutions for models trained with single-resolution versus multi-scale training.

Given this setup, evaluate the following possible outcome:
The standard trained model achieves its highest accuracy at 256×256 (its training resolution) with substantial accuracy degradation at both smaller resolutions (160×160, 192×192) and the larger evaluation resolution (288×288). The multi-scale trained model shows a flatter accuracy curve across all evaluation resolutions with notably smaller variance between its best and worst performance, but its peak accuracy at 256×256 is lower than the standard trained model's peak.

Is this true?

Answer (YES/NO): NO